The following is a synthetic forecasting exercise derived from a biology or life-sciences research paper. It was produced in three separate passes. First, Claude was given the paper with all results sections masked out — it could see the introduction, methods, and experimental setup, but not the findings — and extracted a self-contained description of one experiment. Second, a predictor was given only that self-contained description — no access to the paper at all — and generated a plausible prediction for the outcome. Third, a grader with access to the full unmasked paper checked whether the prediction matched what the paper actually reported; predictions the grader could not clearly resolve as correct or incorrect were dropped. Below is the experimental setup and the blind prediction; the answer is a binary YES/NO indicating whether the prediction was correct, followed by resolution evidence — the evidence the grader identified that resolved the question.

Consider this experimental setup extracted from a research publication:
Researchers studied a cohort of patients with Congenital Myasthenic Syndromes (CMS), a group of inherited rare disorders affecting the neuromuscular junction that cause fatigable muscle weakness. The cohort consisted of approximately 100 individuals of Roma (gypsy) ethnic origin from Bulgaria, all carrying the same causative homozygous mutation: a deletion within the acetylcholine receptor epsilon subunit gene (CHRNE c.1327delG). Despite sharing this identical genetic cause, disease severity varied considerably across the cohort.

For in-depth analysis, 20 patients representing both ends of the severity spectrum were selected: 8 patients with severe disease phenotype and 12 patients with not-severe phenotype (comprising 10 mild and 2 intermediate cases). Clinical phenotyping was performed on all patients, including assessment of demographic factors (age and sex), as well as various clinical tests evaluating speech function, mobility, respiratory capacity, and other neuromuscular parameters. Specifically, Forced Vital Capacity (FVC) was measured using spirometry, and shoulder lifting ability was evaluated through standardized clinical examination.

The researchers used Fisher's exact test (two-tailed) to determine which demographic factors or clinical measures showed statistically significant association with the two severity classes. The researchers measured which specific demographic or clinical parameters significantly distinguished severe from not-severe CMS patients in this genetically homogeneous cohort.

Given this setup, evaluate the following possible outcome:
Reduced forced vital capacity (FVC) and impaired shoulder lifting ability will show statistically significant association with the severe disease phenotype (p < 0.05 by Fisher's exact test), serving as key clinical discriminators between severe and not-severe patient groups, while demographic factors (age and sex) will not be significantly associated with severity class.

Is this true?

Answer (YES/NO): YES